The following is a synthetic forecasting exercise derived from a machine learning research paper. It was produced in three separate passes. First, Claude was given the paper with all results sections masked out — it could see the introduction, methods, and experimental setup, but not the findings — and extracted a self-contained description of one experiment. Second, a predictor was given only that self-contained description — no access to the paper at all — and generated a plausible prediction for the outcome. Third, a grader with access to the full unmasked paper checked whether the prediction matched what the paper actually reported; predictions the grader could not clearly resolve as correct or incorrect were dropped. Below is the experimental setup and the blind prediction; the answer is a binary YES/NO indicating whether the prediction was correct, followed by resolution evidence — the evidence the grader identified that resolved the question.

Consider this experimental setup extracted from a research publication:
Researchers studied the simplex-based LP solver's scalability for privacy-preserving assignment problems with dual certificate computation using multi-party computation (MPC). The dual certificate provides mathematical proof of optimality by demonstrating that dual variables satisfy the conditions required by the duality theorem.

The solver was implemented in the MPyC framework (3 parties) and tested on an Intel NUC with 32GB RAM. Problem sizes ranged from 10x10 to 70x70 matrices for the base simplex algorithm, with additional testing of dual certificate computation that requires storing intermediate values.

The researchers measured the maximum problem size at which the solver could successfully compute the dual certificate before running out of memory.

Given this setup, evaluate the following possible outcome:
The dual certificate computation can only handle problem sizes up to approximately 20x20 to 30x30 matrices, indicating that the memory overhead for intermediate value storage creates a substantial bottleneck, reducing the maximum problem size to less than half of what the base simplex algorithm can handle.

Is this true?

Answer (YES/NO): NO